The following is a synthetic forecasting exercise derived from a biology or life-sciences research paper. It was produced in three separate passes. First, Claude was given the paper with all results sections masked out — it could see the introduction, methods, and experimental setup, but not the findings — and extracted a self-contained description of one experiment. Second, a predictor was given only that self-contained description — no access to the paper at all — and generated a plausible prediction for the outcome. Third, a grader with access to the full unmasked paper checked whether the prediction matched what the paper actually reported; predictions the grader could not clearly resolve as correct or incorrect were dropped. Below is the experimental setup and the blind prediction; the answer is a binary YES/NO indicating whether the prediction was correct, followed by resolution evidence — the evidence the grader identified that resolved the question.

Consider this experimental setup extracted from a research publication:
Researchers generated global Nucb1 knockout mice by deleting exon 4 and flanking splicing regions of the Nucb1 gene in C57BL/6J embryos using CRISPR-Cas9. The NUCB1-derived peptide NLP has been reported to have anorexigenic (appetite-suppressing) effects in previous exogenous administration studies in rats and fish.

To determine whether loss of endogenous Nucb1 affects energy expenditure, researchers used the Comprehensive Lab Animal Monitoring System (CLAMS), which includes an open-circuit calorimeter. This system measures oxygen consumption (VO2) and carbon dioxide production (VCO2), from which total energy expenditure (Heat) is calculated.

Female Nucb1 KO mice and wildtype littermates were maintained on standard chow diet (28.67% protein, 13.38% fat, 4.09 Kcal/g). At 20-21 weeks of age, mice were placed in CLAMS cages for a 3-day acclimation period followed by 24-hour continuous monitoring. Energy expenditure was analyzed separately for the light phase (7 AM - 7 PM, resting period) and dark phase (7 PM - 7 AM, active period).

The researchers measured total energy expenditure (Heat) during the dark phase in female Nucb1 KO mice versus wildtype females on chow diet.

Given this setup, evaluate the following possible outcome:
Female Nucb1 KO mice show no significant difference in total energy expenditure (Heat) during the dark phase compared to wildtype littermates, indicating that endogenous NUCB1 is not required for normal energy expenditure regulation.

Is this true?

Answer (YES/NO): YES